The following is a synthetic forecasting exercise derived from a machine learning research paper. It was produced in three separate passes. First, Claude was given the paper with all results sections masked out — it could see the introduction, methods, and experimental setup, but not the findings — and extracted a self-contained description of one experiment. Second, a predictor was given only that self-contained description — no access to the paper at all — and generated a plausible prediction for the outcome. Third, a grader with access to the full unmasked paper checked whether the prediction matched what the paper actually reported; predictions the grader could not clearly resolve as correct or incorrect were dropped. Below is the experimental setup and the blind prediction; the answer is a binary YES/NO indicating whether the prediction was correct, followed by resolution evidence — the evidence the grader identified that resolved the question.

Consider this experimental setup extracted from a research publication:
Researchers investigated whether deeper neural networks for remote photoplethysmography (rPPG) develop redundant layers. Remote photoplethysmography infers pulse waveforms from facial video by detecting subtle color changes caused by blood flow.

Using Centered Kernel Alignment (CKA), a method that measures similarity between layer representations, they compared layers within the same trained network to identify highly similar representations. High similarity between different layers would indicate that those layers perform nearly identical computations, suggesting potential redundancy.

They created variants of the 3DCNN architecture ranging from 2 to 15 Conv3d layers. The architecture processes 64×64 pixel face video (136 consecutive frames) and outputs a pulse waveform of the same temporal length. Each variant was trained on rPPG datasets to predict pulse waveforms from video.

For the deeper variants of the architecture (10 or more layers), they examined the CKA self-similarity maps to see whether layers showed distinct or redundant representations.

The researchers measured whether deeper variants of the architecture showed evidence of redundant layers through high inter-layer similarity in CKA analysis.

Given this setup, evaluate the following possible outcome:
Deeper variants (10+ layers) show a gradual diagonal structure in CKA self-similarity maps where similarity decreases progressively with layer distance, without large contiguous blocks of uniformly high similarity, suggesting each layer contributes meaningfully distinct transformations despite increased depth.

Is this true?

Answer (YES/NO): NO